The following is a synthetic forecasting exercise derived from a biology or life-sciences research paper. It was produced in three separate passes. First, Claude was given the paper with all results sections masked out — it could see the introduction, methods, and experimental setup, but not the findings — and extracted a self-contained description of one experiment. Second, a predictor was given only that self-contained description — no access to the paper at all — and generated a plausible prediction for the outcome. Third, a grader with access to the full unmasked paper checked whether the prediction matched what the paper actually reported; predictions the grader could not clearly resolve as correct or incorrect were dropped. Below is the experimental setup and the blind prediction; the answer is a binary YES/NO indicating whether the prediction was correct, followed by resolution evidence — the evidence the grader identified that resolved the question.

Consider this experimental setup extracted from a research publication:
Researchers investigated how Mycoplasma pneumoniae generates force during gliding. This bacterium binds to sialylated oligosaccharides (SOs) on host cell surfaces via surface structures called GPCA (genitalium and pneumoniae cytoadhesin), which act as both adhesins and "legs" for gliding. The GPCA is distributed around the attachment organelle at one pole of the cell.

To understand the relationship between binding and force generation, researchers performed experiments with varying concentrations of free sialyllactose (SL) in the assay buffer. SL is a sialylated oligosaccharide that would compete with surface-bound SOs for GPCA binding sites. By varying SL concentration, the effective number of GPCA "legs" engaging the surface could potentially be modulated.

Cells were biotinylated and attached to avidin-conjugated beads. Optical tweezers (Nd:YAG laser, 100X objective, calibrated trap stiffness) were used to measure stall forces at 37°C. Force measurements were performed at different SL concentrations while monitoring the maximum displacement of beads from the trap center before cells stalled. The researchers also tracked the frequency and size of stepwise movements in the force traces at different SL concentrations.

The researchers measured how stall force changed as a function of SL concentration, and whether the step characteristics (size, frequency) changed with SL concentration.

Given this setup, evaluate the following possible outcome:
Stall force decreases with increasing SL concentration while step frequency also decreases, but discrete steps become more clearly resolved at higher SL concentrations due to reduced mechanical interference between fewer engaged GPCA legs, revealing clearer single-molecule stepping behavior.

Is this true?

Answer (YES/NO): YES